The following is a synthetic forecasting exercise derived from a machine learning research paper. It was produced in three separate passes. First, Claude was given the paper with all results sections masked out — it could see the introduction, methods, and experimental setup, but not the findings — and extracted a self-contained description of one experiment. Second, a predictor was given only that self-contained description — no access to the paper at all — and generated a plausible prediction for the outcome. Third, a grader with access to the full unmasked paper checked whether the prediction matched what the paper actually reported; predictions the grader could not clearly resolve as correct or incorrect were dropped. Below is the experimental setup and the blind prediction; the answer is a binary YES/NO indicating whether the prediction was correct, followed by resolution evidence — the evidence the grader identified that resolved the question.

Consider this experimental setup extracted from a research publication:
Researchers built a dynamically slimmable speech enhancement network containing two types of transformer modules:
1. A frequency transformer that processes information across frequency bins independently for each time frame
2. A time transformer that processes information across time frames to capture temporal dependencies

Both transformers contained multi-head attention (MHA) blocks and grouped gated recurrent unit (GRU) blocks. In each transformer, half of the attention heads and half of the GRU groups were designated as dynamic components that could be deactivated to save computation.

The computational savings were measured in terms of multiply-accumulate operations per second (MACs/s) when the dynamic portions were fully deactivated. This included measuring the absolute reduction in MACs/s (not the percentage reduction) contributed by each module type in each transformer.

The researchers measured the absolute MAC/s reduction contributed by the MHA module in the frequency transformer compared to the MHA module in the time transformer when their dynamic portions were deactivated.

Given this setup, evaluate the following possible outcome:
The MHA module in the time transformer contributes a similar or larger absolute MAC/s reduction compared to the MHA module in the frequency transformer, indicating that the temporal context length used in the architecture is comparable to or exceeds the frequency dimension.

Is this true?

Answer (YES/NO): YES